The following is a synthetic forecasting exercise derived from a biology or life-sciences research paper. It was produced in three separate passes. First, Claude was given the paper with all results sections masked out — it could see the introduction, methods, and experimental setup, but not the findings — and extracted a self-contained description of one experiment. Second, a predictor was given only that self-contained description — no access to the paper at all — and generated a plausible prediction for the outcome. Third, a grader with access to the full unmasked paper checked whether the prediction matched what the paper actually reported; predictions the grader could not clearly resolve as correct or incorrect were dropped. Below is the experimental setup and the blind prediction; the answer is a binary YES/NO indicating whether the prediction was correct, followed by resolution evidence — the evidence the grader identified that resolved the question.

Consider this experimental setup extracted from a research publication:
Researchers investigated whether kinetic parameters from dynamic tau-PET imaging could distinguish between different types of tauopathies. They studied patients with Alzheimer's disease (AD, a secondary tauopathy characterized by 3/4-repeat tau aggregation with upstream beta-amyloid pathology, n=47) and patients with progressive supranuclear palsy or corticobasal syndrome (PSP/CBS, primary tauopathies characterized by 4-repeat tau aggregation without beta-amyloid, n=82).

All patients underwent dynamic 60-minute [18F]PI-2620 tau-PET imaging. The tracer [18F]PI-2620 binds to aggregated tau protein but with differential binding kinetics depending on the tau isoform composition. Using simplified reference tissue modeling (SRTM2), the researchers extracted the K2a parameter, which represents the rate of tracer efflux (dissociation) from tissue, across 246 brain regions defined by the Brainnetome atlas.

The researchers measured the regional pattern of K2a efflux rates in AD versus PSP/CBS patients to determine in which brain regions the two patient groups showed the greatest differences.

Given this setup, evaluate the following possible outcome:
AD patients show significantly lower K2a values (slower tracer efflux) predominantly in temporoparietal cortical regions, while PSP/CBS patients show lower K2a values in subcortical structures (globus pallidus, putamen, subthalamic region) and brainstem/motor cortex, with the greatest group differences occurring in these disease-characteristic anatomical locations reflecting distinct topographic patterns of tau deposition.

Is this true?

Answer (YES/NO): NO